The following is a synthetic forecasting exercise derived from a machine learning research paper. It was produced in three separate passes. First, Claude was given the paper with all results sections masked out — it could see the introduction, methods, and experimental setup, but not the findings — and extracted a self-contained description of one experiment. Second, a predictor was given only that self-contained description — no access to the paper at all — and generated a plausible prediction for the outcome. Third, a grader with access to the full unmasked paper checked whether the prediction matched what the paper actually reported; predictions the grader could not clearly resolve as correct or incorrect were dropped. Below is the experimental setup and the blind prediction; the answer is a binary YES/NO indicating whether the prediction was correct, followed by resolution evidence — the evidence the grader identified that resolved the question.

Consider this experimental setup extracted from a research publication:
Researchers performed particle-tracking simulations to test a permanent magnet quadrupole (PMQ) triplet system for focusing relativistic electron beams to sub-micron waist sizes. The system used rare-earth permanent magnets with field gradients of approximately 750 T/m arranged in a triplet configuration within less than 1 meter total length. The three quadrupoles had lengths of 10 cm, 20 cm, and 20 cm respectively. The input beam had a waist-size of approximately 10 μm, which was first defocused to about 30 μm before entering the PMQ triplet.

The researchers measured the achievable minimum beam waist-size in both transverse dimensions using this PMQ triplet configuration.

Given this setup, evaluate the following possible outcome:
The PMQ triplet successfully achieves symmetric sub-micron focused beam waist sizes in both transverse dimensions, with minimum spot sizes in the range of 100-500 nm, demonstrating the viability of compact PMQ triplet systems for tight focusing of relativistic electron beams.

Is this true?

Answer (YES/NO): YES